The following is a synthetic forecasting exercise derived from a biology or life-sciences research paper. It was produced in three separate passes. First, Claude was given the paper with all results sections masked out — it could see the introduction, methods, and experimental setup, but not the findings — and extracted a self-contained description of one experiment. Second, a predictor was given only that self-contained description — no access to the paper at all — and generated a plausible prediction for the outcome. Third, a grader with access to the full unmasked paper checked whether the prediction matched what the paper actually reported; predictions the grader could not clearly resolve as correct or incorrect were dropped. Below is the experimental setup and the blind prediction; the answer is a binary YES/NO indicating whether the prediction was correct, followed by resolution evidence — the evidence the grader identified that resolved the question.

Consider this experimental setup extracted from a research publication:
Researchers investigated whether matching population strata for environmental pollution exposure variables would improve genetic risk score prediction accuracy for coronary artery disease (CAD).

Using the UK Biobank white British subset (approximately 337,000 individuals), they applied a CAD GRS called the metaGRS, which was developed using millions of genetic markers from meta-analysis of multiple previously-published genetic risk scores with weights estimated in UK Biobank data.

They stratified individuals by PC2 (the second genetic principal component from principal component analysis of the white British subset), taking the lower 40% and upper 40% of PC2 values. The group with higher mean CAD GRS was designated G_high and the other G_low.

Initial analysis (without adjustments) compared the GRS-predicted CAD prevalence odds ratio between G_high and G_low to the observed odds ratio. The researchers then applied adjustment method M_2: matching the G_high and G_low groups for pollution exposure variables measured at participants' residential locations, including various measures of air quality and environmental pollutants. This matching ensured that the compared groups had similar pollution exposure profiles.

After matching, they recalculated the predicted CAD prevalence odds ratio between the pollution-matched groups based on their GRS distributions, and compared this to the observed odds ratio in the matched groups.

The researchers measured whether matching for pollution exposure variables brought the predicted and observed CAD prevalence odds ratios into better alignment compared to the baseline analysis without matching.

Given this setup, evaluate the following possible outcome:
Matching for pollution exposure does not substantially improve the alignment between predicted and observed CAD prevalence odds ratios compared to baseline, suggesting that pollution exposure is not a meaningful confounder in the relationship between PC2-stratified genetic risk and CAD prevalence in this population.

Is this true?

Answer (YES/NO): NO